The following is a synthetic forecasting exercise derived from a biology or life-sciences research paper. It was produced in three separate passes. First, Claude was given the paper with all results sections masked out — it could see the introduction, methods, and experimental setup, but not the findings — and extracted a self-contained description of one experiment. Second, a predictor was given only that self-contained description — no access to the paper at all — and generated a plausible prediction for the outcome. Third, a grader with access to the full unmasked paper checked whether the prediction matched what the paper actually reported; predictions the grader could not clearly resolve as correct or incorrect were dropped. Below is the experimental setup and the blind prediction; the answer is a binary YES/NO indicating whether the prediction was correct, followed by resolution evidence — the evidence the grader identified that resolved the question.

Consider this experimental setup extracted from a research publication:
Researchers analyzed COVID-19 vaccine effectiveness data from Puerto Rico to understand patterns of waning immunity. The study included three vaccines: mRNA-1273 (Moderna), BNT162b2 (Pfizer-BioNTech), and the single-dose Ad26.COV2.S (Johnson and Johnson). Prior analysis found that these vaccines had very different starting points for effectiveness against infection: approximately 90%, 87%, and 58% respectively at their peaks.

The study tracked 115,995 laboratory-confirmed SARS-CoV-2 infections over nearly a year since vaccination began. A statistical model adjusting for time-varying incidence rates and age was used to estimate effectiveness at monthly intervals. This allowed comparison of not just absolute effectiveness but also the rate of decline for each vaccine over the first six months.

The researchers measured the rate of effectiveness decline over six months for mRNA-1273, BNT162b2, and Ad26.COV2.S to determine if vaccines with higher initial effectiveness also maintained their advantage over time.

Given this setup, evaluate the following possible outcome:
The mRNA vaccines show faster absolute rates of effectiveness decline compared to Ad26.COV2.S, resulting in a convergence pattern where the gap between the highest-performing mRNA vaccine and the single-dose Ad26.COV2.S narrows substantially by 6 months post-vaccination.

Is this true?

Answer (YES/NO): NO